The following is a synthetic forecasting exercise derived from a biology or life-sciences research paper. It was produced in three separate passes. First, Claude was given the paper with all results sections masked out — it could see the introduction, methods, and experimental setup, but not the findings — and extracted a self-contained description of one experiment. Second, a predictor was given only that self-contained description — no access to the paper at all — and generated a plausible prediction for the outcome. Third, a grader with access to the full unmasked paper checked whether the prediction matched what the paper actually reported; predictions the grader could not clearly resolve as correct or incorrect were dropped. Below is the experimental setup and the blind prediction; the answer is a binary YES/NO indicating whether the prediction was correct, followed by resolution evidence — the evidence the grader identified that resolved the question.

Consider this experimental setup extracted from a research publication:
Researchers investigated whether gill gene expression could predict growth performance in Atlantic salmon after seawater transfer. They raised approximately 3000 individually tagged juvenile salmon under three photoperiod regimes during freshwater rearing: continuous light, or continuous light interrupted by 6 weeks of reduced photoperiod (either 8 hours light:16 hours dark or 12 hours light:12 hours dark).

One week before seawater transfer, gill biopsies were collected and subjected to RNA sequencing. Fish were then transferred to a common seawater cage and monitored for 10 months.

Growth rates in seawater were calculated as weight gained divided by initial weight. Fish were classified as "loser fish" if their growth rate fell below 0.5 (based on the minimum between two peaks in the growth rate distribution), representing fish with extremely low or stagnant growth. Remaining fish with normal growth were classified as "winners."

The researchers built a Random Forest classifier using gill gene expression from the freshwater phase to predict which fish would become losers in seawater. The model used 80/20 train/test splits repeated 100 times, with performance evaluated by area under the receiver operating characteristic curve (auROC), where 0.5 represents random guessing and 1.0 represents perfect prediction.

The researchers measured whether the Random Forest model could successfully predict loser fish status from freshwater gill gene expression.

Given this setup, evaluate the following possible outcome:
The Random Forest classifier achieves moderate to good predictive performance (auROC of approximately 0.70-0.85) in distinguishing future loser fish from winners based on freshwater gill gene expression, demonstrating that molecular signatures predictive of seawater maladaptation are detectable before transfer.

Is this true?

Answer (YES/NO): NO